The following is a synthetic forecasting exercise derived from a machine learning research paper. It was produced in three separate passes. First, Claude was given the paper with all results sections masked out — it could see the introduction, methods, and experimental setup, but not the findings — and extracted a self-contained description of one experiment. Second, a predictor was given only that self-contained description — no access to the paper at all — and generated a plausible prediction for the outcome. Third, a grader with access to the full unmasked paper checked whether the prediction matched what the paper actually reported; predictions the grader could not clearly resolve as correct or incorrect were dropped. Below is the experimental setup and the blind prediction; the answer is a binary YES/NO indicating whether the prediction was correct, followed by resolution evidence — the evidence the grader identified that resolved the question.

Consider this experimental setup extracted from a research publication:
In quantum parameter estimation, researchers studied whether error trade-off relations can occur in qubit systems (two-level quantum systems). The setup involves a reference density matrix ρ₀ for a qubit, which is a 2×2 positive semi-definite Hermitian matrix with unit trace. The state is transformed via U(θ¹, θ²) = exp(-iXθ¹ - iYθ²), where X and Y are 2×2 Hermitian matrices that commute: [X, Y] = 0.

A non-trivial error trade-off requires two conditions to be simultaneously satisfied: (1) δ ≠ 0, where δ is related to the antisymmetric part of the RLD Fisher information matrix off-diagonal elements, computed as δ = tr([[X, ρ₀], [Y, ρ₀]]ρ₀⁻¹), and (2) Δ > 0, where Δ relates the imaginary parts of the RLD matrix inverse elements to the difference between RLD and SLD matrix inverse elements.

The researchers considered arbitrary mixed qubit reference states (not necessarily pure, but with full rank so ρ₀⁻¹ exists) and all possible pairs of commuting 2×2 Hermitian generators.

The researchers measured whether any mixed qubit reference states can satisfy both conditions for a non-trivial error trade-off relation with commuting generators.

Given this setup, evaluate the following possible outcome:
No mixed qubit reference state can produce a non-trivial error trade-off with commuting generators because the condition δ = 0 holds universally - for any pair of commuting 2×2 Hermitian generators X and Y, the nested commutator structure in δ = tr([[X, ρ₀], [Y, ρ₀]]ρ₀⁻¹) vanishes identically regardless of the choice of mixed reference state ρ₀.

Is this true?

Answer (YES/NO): YES